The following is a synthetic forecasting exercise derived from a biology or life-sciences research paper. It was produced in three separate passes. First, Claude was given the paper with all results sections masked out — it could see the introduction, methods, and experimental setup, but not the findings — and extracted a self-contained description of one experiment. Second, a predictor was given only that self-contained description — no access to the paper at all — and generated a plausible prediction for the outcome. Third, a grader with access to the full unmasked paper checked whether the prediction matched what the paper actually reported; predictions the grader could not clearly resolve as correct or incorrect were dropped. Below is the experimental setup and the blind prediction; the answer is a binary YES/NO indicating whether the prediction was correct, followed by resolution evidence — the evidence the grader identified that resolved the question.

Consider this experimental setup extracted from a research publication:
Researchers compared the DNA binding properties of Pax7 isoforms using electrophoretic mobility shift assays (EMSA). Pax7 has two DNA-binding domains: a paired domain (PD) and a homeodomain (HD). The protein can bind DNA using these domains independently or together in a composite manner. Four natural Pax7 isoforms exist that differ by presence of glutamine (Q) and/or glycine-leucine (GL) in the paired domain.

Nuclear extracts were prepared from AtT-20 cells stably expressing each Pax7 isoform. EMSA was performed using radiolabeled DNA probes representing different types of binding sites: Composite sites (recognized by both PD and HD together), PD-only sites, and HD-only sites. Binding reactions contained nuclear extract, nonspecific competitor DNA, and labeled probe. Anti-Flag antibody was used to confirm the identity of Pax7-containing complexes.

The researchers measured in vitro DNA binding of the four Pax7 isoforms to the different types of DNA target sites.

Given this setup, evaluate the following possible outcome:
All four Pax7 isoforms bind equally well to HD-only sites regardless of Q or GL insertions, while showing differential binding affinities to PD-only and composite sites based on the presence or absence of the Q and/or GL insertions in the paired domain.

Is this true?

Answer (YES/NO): NO